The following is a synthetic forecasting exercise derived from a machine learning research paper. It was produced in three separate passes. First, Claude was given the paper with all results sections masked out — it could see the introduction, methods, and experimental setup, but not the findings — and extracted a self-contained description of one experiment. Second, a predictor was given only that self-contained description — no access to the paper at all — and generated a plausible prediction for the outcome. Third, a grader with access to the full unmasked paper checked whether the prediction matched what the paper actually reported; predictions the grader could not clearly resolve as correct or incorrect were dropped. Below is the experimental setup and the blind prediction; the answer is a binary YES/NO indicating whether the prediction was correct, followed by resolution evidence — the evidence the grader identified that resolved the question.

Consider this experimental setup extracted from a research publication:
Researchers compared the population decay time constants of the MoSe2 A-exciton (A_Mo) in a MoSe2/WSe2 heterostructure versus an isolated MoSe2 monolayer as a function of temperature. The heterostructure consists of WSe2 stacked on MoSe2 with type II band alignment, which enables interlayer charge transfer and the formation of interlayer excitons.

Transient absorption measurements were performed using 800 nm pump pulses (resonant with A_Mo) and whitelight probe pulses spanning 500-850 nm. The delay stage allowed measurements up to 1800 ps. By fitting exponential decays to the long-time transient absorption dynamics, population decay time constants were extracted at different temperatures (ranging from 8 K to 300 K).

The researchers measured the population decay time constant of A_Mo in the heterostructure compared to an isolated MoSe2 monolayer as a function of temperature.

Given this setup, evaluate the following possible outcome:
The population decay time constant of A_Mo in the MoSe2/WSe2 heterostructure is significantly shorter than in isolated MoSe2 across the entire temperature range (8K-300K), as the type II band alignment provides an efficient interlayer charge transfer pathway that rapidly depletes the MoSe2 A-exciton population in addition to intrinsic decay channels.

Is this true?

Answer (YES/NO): NO